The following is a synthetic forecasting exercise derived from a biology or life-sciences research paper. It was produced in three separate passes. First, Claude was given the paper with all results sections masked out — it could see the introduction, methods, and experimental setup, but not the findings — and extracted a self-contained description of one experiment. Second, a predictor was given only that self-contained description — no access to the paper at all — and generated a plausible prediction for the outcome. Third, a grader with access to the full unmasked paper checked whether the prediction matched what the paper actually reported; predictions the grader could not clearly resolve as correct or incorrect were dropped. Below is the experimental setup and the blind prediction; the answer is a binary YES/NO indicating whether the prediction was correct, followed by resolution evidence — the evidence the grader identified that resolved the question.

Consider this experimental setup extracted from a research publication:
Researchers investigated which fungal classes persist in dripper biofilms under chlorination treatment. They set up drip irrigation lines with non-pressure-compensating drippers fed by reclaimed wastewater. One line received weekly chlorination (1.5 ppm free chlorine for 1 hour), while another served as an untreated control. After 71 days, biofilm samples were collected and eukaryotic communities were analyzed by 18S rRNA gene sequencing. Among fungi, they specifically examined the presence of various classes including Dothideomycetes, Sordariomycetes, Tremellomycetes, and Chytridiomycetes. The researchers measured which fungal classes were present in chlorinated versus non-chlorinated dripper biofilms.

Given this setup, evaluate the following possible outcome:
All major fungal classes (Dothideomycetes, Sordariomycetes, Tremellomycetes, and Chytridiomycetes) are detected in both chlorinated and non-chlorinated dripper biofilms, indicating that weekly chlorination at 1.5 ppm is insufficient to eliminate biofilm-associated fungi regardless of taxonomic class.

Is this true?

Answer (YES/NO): NO